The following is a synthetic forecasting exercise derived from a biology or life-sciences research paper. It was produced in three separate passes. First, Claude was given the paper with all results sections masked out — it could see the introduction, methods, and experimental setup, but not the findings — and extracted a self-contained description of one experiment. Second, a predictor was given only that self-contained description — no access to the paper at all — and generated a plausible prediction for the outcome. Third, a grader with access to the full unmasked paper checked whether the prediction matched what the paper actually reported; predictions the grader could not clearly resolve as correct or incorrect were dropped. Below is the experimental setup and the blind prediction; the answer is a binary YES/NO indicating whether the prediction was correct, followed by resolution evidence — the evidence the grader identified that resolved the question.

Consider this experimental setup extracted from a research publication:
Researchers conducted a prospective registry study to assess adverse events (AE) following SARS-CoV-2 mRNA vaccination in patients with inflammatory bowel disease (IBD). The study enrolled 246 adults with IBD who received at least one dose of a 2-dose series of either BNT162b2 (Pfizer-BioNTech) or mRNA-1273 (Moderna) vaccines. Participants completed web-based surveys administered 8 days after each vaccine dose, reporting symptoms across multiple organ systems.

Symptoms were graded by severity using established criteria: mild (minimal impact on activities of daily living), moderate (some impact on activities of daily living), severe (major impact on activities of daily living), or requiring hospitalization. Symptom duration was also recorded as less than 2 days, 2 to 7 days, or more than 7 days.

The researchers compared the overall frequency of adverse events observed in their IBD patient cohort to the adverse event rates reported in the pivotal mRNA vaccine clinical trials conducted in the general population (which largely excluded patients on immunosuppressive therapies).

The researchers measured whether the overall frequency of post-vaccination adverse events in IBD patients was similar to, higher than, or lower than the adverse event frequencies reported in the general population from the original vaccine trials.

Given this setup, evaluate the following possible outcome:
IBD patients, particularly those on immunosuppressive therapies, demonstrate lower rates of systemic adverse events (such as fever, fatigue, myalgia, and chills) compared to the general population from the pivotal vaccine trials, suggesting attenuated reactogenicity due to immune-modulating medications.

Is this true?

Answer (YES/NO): NO